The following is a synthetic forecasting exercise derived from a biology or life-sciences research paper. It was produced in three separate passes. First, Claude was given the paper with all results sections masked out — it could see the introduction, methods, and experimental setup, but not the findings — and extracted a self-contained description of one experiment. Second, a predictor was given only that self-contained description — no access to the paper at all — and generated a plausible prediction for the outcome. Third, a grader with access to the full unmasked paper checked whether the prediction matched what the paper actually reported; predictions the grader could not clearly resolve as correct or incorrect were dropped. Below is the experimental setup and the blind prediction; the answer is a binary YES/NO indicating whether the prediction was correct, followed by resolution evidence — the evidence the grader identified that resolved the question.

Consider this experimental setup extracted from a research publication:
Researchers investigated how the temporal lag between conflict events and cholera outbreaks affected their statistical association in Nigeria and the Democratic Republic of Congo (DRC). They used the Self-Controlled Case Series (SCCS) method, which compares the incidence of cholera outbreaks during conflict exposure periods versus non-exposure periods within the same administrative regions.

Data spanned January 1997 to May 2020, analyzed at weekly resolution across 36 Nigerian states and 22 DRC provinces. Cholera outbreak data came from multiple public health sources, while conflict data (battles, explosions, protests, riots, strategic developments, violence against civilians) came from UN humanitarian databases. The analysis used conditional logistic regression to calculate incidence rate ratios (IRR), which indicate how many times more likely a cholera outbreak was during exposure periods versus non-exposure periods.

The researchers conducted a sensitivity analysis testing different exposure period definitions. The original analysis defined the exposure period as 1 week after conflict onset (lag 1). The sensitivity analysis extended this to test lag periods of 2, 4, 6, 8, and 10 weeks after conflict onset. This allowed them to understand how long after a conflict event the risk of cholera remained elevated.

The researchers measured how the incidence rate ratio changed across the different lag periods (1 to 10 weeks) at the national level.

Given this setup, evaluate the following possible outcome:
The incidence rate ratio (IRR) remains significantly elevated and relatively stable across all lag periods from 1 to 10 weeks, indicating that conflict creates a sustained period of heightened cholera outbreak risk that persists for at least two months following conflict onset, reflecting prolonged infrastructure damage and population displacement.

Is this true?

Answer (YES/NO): NO